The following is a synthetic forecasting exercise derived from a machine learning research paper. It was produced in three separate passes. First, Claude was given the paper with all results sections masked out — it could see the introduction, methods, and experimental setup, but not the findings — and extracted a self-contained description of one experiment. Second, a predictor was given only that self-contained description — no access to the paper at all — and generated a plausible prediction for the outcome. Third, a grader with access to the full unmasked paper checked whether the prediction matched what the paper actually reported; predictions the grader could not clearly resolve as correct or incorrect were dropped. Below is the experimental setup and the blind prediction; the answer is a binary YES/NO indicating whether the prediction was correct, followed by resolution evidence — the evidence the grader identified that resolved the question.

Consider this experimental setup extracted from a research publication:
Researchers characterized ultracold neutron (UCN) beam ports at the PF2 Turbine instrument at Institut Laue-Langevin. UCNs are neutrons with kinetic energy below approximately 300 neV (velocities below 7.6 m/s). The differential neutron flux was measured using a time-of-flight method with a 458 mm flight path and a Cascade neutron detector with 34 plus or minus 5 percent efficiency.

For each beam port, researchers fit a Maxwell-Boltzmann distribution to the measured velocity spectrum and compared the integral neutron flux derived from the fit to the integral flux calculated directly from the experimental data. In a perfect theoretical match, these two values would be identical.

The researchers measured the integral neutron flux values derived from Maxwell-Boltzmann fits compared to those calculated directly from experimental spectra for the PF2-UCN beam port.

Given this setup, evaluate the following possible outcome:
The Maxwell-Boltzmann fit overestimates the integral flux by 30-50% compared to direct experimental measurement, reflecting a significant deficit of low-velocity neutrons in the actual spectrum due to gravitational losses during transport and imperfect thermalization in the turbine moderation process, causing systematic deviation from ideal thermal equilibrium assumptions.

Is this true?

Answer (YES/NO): NO